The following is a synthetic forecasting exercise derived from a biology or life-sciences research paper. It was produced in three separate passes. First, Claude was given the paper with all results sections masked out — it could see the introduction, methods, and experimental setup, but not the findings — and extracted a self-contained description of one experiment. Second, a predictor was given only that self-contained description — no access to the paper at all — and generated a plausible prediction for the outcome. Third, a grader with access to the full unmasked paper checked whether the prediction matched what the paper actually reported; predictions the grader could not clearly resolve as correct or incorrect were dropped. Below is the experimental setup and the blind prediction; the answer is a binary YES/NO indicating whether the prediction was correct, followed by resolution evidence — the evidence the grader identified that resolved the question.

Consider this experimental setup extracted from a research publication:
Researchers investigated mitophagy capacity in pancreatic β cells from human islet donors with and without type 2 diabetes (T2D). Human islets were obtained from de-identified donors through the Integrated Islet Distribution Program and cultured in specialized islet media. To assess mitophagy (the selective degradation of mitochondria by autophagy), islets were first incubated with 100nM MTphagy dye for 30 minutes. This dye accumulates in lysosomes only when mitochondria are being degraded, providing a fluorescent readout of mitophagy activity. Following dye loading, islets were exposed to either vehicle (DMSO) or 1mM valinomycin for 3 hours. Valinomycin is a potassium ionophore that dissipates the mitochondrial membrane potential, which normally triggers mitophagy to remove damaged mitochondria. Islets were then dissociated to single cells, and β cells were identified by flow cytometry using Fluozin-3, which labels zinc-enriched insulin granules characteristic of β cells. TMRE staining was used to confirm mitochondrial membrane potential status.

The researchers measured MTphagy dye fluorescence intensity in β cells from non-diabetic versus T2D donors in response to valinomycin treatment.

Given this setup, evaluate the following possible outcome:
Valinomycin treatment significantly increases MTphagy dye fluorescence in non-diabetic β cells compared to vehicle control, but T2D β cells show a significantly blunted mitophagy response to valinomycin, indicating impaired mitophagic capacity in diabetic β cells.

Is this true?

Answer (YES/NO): YES